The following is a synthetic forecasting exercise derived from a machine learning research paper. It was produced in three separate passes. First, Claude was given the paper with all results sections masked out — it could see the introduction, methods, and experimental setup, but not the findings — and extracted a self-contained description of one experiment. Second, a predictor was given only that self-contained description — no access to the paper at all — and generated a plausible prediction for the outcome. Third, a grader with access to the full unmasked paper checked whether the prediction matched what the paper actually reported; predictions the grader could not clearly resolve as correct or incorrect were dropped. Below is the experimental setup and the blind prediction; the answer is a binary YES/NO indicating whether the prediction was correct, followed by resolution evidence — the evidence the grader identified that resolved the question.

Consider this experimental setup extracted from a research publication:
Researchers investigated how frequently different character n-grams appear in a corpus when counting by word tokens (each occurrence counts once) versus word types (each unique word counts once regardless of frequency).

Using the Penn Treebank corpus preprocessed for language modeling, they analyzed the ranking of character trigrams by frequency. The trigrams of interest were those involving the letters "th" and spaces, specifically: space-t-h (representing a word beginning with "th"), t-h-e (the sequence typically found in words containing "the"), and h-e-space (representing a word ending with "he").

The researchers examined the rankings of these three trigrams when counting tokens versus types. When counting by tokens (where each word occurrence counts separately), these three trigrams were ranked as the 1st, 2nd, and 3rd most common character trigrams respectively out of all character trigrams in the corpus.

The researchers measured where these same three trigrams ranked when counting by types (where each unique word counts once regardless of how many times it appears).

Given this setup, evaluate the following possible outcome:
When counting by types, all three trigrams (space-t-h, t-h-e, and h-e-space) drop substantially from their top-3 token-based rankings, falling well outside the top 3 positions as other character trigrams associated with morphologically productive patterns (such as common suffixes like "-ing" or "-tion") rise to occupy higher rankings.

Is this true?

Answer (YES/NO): YES